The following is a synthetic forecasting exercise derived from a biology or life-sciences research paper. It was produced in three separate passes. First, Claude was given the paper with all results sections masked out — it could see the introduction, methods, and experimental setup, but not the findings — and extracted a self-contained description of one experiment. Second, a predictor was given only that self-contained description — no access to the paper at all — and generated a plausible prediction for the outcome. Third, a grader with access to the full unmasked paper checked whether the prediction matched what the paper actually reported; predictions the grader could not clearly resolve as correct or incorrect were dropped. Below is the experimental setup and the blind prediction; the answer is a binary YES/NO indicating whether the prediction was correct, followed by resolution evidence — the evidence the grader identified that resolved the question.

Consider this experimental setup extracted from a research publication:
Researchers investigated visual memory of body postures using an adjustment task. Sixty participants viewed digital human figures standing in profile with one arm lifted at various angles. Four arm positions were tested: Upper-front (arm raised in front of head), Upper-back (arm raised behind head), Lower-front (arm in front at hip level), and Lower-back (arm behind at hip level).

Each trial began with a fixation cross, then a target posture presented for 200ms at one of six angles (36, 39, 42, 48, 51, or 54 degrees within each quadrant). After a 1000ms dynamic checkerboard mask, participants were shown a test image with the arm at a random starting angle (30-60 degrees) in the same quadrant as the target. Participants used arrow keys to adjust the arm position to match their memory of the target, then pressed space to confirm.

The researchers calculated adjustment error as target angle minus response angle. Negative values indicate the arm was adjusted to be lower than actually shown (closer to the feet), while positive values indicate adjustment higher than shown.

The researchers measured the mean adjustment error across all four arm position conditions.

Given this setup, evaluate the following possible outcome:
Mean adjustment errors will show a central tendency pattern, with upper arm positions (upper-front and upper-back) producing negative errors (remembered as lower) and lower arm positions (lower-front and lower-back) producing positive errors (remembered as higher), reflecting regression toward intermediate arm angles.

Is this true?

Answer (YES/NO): NO